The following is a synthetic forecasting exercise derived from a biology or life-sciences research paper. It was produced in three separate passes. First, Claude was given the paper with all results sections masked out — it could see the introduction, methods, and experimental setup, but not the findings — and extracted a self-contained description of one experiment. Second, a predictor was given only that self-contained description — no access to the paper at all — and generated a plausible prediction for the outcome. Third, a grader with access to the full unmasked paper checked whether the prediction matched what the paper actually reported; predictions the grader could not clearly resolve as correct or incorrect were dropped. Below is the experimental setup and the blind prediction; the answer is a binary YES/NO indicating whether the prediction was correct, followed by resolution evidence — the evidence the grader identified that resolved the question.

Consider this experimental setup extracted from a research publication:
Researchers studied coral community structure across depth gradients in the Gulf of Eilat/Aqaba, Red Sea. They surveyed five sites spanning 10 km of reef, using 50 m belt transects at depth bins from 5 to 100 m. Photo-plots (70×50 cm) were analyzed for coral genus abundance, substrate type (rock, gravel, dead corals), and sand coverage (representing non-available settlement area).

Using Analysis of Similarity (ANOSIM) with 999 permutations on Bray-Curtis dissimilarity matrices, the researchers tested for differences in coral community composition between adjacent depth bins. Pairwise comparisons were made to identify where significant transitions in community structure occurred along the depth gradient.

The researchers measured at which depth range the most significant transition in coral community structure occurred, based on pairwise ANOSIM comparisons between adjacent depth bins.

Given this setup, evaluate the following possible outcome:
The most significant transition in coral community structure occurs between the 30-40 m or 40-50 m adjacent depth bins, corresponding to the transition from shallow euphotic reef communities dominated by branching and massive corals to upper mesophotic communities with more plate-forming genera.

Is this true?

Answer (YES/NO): YES